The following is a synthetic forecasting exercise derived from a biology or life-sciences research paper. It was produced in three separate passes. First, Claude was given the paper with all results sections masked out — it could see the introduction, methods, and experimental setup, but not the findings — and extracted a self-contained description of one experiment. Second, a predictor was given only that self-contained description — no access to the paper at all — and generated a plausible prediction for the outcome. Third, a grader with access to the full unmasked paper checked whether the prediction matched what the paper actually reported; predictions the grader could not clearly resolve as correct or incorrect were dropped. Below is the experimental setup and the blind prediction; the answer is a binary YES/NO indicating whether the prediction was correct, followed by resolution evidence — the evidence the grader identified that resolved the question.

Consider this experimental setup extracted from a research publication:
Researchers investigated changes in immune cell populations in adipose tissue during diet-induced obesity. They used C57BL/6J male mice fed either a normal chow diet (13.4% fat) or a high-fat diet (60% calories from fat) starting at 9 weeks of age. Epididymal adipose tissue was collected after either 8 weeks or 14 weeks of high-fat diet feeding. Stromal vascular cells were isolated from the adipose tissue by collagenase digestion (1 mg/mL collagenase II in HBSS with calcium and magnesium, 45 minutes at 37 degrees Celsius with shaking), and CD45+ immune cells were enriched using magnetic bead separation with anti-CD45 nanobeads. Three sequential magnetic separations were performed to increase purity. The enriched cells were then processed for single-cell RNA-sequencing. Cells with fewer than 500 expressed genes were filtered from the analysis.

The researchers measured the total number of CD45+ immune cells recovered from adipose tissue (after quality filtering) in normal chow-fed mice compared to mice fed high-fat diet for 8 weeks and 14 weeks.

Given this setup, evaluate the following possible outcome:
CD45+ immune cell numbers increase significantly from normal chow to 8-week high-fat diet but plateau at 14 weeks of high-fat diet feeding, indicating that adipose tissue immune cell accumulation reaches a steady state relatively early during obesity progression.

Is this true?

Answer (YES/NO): YES